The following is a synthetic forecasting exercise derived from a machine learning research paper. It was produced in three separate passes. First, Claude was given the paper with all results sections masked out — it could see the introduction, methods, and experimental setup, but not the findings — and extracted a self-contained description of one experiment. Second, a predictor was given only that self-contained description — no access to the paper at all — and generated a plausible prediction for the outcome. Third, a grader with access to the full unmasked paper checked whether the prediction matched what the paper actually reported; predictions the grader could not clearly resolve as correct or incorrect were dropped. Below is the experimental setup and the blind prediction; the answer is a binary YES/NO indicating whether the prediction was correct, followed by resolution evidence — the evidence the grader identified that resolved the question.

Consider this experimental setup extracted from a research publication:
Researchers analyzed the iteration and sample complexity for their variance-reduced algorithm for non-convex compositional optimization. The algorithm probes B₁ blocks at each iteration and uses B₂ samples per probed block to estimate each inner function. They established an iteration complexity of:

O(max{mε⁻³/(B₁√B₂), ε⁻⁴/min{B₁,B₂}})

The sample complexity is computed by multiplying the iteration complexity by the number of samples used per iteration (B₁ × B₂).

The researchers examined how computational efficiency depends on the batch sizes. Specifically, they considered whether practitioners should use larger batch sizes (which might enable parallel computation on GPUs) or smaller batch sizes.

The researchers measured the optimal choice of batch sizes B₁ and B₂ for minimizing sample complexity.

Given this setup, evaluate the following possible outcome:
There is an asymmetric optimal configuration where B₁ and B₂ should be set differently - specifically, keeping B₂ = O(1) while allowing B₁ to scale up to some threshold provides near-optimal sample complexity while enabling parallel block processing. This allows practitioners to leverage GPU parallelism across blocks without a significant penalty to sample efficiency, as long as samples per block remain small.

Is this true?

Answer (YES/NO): NO